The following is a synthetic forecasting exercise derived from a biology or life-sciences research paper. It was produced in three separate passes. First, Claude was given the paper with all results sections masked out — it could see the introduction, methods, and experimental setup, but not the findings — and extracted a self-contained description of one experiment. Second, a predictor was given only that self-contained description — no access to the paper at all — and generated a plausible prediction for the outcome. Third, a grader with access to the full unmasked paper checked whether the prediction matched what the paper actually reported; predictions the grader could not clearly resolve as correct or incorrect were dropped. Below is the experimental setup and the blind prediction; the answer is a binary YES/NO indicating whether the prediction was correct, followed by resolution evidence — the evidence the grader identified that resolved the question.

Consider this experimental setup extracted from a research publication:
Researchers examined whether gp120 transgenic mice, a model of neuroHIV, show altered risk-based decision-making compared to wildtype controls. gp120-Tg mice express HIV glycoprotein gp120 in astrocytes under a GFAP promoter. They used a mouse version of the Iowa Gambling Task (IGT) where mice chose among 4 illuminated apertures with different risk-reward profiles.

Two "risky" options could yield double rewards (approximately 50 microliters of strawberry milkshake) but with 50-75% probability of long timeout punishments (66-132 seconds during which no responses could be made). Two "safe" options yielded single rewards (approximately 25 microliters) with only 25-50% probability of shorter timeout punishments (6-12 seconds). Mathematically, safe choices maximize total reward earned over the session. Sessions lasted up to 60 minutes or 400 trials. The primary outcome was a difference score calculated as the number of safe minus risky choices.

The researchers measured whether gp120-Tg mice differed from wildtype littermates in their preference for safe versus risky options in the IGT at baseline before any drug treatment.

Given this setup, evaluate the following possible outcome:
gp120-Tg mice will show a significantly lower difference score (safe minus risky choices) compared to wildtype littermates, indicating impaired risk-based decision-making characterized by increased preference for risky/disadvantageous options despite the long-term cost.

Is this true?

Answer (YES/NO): NO